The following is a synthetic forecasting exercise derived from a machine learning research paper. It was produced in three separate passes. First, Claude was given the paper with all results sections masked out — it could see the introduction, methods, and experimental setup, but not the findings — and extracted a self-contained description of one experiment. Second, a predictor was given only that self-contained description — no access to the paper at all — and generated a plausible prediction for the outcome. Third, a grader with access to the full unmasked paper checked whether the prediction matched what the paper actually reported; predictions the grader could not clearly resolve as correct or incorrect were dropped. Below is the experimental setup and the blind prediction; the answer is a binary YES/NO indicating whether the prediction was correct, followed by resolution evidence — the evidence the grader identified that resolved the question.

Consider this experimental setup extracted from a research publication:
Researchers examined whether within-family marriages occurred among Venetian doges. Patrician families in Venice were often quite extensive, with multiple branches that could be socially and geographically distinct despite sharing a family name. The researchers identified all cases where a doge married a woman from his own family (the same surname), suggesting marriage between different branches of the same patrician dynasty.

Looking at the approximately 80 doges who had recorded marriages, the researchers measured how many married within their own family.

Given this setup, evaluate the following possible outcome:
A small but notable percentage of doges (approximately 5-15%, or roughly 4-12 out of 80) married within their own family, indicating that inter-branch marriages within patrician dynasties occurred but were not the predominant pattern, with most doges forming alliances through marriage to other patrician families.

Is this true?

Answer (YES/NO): YES